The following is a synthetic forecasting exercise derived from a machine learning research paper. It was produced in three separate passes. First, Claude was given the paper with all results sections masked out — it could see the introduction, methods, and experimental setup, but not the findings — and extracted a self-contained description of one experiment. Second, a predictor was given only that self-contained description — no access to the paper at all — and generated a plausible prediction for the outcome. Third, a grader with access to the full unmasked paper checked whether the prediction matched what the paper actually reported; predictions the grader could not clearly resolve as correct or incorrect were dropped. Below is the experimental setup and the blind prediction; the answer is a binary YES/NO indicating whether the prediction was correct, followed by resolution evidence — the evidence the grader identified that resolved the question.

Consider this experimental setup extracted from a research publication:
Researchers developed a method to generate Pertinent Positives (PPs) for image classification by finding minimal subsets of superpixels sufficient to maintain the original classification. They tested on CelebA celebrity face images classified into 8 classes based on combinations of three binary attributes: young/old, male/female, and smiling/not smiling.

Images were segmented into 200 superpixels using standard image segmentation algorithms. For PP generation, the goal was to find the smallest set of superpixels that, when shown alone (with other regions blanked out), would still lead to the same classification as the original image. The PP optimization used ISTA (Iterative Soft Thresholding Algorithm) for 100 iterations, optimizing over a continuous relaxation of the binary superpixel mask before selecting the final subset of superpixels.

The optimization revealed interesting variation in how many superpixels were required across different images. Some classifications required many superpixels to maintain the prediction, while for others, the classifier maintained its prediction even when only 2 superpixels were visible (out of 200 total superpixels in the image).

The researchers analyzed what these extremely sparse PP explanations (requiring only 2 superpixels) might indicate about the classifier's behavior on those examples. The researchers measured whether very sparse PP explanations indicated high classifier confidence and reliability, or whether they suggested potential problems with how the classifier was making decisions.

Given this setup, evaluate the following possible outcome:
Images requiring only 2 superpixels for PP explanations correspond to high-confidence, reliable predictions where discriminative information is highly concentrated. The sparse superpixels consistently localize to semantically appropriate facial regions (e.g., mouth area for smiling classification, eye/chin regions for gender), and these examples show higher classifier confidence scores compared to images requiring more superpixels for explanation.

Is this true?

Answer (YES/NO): NO